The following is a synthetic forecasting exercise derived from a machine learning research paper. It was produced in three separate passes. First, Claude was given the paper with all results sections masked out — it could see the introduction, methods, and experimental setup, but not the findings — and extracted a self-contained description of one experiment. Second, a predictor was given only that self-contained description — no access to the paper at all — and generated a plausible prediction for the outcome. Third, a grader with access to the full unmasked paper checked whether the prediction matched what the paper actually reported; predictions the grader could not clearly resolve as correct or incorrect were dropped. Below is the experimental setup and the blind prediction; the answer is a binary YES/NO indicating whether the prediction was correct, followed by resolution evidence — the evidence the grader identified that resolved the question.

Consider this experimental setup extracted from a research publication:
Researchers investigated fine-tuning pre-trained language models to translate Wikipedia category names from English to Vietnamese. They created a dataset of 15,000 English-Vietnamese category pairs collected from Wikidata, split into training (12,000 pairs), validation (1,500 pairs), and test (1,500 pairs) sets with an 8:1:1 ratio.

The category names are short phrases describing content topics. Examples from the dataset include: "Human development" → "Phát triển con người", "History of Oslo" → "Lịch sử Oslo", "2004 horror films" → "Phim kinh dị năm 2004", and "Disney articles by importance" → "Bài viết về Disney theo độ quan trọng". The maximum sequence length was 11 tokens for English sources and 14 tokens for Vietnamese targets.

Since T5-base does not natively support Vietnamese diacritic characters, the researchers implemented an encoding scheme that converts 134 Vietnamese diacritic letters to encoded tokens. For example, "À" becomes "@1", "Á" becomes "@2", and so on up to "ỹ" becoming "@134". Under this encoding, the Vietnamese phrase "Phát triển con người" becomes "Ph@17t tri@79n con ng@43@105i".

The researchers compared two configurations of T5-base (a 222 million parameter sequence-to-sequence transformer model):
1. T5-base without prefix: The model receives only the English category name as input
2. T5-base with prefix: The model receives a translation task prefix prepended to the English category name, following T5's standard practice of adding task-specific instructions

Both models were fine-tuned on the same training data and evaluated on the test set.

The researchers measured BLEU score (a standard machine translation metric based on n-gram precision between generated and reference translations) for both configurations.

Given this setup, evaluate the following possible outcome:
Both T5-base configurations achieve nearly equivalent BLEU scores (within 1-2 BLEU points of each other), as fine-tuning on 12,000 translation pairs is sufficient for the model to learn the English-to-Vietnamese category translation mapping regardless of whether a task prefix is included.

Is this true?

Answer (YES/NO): YES